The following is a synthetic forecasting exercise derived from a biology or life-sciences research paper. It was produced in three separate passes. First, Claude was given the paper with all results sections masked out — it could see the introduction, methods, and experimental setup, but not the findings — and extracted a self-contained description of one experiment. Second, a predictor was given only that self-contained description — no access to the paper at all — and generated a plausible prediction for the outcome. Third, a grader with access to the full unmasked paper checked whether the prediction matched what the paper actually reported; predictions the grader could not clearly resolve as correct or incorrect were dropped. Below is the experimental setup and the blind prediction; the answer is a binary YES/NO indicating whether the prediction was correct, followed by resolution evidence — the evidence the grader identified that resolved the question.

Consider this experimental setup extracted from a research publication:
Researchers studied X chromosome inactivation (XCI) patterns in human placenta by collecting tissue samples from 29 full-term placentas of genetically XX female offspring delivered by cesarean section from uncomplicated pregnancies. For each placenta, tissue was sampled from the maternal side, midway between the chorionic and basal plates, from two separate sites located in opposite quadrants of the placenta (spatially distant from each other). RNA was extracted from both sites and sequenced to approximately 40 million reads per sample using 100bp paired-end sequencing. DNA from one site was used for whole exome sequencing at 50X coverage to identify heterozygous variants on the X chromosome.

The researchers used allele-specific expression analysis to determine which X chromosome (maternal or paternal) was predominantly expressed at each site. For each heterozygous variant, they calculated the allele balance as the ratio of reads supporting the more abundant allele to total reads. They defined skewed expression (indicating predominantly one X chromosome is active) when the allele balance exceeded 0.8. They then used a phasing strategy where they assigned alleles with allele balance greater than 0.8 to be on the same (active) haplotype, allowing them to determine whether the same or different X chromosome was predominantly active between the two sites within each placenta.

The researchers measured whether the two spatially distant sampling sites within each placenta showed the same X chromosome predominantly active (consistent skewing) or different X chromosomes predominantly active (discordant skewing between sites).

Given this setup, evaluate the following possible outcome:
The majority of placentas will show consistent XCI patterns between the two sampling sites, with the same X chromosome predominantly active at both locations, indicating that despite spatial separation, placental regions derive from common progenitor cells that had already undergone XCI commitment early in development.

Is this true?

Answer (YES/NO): NO